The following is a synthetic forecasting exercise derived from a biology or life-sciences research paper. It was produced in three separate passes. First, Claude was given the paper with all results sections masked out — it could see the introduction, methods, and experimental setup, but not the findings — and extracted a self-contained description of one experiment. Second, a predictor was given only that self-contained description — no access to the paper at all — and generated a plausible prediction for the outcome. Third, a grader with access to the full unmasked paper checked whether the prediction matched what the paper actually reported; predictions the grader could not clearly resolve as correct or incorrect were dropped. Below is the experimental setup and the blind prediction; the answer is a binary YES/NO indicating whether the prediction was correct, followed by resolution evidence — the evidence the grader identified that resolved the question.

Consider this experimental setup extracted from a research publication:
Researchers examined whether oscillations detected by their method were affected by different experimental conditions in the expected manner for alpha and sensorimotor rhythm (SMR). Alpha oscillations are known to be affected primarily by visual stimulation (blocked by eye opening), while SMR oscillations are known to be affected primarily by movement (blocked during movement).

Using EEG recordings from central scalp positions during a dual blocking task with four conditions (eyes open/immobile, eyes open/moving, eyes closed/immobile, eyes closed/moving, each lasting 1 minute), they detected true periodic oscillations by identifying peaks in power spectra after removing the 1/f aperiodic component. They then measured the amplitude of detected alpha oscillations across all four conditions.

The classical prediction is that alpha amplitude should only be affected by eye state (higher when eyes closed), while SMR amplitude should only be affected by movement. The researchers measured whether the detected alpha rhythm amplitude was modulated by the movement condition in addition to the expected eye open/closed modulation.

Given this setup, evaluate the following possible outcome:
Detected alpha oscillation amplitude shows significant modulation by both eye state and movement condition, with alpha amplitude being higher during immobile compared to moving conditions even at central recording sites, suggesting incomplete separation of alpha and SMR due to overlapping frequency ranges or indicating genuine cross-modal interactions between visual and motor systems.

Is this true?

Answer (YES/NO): YES